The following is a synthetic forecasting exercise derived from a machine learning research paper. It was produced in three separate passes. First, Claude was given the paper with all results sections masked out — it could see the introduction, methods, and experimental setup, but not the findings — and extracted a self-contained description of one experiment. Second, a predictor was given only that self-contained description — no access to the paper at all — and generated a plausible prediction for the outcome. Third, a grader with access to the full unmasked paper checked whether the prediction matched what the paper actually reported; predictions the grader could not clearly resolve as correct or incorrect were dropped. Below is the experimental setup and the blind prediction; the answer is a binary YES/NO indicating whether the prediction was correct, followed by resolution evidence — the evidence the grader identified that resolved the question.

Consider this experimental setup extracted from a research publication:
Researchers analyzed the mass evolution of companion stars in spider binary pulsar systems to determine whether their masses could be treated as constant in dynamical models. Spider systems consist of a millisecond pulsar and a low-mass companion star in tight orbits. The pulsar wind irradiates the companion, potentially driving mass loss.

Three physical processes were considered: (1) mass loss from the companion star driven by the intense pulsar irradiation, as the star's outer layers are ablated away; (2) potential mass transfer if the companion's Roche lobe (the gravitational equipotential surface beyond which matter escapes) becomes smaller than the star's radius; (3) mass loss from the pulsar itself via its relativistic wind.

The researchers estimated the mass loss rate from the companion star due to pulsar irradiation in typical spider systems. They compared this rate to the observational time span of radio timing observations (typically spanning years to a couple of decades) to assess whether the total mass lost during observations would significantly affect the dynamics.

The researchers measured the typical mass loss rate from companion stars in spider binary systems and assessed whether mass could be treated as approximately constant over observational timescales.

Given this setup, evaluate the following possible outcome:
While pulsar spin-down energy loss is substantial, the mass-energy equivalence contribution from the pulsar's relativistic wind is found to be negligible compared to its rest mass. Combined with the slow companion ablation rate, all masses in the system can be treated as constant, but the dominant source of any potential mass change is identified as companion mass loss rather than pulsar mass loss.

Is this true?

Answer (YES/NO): YES